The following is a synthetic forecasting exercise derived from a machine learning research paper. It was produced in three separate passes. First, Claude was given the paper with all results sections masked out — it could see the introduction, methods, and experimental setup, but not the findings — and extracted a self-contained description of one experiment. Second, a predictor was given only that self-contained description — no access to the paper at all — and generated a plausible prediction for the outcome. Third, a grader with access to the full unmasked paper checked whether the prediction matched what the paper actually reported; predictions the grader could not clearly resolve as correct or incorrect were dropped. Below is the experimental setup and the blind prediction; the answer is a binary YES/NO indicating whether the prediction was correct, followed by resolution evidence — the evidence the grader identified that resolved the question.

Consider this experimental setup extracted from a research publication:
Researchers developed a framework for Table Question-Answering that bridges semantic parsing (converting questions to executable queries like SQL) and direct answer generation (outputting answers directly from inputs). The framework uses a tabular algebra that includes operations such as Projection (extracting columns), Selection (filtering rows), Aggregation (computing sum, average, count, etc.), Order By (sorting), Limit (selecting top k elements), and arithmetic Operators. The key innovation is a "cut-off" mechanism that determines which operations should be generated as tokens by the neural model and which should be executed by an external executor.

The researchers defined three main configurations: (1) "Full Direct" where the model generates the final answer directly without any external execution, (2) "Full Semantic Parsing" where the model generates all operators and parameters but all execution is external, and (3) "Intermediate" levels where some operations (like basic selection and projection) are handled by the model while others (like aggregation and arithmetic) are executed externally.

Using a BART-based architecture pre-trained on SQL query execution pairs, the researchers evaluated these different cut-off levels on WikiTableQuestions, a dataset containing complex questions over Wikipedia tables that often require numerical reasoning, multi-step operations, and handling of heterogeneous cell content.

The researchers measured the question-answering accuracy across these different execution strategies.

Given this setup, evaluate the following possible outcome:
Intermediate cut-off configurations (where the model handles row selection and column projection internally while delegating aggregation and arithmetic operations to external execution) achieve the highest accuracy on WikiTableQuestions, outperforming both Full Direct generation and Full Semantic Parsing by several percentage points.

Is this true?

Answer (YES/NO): NO